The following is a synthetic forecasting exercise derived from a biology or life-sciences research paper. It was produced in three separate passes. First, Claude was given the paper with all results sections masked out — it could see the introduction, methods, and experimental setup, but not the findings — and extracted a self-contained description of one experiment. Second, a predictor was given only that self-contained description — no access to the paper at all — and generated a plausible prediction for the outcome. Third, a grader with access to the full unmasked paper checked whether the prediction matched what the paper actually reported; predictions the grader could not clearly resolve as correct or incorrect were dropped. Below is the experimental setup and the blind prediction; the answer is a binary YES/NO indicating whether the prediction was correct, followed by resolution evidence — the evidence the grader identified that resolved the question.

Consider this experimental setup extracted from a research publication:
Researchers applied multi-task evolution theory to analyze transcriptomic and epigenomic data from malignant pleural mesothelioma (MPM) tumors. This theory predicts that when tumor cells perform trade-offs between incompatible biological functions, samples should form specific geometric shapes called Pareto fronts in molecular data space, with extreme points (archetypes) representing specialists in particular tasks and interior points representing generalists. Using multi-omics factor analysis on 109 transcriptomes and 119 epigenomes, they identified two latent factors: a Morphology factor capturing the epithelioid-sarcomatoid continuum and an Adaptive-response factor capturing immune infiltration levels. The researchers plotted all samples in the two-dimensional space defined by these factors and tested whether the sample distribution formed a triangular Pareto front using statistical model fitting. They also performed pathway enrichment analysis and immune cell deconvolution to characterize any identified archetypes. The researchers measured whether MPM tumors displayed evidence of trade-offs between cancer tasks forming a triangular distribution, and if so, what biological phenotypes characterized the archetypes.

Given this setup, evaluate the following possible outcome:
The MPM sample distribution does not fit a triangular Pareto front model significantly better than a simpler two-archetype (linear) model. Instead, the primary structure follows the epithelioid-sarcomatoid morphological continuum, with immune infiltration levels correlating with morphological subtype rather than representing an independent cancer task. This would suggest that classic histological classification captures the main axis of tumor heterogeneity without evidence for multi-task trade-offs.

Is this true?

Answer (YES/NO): NO